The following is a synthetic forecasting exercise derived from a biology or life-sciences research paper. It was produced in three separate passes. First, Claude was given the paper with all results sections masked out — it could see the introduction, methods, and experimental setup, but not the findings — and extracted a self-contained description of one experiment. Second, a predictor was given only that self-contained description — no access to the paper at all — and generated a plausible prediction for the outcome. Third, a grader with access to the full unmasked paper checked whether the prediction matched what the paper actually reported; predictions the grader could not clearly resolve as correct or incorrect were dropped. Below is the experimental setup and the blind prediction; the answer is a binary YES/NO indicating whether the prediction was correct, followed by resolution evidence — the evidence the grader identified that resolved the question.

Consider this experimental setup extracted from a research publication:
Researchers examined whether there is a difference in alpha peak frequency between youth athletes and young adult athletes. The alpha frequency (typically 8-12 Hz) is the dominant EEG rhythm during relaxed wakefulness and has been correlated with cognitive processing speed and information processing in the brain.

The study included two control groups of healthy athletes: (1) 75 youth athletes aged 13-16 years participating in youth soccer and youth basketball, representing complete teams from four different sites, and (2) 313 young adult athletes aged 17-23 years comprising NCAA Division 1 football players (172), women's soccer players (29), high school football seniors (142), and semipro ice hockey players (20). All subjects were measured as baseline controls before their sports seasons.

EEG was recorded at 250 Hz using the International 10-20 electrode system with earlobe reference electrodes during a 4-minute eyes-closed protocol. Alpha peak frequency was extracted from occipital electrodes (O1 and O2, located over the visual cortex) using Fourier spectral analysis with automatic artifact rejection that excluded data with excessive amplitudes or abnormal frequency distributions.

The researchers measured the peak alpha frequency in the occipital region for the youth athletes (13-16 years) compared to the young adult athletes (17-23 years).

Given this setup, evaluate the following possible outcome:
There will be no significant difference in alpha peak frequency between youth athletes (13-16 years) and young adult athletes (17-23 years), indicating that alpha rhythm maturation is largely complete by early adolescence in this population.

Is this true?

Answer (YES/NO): NO